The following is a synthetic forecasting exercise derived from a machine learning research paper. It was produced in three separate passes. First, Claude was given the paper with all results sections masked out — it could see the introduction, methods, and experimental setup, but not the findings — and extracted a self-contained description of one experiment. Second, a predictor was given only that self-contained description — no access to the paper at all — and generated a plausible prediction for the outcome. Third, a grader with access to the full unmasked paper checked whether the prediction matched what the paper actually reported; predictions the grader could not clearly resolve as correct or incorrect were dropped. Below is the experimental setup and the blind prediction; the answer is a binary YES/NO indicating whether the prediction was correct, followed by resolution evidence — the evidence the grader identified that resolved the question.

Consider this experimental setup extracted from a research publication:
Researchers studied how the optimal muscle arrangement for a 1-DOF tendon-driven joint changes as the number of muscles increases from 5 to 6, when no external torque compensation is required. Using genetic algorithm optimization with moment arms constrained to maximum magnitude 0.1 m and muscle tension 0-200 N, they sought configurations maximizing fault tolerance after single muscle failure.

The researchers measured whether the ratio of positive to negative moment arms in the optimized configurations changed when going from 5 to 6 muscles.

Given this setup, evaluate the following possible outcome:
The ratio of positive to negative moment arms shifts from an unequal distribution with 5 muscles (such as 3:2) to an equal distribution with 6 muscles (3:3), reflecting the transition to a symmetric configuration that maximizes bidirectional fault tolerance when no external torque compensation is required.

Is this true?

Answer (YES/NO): YES